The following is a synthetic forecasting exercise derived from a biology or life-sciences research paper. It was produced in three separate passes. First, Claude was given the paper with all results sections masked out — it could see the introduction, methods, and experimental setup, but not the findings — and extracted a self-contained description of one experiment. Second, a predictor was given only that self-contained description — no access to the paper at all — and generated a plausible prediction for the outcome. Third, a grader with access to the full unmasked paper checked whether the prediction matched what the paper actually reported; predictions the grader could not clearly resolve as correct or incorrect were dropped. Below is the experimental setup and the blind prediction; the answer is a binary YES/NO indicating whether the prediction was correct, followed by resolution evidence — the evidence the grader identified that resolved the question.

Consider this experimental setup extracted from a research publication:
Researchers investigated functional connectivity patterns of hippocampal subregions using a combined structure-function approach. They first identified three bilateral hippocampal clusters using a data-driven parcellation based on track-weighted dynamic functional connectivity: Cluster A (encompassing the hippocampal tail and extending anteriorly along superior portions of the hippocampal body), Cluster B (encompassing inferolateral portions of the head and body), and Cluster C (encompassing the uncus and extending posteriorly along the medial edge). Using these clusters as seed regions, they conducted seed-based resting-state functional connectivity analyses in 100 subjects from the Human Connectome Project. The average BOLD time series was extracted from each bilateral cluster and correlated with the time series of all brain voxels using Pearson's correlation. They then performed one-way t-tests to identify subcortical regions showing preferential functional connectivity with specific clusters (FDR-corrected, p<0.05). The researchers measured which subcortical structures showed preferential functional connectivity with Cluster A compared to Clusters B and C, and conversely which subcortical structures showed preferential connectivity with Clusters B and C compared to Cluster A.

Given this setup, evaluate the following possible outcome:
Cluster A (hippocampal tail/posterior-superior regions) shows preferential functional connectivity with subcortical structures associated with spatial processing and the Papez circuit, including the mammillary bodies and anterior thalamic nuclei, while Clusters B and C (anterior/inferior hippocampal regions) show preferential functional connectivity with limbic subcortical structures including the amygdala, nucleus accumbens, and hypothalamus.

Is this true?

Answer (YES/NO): NO